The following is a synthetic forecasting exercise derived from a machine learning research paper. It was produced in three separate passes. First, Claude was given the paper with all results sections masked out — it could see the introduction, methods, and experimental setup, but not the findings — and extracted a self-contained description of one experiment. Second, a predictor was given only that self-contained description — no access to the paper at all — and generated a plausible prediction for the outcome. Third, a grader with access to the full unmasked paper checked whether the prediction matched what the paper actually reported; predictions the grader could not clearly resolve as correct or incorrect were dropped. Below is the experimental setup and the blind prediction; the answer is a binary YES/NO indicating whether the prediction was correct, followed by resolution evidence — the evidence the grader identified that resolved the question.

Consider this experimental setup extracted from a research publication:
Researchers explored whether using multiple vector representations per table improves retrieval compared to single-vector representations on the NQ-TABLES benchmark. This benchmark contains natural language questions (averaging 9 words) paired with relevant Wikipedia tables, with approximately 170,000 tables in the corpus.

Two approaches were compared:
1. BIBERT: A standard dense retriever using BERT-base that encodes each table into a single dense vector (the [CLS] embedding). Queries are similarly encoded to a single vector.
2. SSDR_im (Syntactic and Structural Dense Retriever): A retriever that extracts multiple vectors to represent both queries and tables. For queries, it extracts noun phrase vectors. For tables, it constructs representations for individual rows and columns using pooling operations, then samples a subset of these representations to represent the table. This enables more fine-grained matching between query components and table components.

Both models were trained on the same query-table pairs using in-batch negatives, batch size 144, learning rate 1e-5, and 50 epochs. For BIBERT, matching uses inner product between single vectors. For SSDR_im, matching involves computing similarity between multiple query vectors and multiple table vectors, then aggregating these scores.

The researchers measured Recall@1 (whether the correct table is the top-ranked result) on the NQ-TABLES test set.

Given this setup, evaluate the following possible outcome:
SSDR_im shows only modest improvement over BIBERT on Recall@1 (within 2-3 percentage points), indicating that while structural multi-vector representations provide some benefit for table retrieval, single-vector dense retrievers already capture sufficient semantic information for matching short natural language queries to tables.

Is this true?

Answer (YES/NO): YES